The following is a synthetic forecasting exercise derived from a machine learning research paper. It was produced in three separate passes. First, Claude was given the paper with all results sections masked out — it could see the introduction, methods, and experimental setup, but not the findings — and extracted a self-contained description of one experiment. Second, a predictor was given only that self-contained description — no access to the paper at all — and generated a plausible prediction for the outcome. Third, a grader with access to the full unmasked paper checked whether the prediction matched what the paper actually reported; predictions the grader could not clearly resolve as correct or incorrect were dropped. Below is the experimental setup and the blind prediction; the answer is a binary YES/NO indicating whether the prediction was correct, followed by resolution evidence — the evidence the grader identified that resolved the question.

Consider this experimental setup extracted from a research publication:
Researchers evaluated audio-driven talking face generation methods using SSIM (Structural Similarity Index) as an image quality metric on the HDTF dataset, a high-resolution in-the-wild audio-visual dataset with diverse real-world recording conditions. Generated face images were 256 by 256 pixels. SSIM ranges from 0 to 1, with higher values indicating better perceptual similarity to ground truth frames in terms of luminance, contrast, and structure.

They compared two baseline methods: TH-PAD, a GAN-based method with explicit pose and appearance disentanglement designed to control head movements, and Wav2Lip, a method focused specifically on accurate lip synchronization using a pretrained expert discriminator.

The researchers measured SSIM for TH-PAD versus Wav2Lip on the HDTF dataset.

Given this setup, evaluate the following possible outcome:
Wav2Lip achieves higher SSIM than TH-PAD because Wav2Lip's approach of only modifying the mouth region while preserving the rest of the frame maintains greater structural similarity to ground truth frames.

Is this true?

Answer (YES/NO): NO